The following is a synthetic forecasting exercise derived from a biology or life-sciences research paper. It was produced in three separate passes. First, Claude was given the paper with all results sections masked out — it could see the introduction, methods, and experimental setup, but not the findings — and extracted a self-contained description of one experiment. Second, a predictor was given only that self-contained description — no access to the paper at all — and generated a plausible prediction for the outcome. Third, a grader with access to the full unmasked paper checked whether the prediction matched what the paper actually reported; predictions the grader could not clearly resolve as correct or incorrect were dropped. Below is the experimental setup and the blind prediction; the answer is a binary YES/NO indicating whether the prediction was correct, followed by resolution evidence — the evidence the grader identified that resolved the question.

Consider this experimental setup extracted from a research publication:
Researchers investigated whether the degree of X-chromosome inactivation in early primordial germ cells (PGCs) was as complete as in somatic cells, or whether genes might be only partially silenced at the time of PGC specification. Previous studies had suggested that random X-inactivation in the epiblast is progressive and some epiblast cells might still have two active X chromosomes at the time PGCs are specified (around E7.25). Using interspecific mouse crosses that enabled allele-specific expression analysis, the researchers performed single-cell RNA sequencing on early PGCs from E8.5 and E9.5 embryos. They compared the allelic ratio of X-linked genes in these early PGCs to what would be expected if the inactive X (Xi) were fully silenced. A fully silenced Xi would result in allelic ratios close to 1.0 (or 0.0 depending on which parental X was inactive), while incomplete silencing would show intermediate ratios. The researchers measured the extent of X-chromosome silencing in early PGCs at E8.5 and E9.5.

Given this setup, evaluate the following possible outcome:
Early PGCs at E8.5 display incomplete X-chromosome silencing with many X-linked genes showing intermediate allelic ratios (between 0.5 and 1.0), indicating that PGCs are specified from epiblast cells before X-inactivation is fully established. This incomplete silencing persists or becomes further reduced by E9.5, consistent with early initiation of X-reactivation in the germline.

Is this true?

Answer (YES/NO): NO